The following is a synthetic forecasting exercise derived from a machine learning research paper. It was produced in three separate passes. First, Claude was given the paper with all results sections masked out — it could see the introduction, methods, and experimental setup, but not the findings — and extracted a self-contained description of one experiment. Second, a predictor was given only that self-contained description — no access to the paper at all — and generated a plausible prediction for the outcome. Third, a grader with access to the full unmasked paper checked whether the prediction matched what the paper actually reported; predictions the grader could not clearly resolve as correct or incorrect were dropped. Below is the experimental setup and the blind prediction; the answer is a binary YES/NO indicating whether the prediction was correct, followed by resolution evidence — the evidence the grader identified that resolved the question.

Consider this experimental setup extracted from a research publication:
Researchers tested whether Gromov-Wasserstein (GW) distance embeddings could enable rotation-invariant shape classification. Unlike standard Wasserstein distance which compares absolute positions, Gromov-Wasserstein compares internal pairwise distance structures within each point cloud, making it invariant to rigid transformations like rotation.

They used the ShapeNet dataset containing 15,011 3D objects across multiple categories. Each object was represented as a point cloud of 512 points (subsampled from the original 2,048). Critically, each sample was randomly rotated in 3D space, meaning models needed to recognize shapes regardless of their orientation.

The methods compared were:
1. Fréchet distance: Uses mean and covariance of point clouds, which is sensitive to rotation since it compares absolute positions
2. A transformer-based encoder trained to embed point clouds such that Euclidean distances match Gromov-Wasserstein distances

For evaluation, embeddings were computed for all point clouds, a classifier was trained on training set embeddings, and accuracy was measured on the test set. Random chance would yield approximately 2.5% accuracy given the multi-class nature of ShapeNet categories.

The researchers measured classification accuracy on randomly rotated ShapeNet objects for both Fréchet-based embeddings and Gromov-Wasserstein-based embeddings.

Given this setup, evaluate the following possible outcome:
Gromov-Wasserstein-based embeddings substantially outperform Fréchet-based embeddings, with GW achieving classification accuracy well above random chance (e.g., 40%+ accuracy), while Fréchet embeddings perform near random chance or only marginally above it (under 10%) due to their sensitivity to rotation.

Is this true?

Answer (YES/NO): NO